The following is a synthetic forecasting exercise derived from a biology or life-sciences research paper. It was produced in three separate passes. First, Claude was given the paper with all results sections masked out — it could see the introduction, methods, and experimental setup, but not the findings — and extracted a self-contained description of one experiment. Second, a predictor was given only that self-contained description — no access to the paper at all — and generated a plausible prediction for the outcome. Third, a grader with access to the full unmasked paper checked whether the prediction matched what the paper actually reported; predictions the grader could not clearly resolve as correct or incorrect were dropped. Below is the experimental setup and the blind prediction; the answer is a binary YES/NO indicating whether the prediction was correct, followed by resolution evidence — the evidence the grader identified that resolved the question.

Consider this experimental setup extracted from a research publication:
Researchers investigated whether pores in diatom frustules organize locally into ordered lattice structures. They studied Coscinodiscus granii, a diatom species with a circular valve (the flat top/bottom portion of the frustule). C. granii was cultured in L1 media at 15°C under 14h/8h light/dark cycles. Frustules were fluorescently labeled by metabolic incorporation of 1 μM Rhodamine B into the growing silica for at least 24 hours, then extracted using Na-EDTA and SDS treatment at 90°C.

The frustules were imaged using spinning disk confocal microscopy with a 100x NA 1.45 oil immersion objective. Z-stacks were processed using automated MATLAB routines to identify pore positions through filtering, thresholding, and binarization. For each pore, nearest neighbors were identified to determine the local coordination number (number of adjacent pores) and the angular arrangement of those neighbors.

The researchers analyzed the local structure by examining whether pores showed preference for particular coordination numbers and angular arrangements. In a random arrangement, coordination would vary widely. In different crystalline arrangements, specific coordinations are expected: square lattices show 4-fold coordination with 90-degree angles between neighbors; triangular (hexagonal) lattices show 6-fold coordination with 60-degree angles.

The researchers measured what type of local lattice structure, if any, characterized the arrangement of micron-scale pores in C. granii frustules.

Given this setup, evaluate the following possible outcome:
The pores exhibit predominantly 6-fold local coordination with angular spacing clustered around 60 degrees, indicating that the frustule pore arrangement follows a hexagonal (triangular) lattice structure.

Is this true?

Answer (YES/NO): YES